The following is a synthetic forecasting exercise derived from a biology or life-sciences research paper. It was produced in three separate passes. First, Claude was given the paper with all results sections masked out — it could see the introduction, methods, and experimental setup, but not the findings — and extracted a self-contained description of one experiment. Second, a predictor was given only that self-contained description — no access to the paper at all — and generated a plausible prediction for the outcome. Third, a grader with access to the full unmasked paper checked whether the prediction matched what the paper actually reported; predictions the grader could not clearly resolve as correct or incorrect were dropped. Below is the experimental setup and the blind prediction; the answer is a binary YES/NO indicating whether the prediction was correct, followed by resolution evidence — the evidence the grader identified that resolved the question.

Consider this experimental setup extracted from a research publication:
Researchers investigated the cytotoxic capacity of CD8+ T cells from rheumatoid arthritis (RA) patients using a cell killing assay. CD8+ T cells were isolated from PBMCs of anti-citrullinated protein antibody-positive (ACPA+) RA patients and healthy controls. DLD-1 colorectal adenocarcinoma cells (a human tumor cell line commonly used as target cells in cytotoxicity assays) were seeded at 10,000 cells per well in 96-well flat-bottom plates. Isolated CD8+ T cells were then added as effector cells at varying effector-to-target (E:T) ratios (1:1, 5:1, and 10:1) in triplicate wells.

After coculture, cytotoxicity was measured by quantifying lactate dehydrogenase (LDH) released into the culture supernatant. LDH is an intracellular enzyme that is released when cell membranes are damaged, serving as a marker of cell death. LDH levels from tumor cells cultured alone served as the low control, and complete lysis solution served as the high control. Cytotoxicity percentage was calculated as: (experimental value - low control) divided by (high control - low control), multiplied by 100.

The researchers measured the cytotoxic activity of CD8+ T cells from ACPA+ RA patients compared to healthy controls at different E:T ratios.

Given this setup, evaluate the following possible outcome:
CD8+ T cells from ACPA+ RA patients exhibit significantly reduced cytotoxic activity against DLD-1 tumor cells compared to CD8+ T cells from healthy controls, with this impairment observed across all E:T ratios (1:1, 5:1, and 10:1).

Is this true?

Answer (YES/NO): NO